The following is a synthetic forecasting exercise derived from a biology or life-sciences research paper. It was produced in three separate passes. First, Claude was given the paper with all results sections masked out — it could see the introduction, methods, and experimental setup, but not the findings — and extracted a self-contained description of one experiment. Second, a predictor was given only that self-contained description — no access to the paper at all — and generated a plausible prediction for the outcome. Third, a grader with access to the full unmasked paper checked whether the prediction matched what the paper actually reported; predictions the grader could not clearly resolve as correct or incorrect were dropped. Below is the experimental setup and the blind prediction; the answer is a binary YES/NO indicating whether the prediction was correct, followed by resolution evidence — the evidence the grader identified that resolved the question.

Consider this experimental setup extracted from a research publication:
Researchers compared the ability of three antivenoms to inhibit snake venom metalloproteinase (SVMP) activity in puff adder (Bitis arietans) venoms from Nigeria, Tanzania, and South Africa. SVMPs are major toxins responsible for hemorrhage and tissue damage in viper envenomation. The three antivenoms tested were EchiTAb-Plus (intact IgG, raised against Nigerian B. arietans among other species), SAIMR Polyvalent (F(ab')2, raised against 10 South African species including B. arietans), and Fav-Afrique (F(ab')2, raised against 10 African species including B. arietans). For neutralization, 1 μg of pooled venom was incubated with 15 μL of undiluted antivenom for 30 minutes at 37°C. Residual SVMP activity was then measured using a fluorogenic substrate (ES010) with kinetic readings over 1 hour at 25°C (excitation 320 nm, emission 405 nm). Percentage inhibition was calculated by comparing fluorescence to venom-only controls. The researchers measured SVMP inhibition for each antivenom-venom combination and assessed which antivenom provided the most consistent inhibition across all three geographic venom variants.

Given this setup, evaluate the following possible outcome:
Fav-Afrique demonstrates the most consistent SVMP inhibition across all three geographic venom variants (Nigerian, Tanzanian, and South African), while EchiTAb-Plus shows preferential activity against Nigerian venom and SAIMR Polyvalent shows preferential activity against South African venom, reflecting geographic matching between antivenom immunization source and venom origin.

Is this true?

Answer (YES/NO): NO